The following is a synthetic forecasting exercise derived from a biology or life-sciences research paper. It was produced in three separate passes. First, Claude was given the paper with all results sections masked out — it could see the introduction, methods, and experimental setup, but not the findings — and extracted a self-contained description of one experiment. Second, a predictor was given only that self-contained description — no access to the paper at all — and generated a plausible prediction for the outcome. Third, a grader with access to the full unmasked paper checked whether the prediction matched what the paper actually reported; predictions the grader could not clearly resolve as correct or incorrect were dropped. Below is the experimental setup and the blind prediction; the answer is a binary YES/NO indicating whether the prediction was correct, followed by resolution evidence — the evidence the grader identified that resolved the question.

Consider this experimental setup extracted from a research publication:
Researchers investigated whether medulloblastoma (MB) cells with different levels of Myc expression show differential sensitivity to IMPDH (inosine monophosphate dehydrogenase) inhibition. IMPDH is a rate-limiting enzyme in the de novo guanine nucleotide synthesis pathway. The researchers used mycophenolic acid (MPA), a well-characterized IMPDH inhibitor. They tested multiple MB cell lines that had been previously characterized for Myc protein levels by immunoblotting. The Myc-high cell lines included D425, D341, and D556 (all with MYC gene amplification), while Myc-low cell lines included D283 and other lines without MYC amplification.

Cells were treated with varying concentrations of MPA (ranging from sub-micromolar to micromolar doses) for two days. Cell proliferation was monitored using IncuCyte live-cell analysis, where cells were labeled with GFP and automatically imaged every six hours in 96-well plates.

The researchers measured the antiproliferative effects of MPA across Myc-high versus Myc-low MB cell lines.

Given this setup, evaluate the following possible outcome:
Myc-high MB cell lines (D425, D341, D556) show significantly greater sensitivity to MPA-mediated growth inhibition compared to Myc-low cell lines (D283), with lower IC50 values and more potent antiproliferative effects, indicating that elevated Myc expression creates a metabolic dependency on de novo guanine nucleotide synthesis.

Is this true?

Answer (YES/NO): YES